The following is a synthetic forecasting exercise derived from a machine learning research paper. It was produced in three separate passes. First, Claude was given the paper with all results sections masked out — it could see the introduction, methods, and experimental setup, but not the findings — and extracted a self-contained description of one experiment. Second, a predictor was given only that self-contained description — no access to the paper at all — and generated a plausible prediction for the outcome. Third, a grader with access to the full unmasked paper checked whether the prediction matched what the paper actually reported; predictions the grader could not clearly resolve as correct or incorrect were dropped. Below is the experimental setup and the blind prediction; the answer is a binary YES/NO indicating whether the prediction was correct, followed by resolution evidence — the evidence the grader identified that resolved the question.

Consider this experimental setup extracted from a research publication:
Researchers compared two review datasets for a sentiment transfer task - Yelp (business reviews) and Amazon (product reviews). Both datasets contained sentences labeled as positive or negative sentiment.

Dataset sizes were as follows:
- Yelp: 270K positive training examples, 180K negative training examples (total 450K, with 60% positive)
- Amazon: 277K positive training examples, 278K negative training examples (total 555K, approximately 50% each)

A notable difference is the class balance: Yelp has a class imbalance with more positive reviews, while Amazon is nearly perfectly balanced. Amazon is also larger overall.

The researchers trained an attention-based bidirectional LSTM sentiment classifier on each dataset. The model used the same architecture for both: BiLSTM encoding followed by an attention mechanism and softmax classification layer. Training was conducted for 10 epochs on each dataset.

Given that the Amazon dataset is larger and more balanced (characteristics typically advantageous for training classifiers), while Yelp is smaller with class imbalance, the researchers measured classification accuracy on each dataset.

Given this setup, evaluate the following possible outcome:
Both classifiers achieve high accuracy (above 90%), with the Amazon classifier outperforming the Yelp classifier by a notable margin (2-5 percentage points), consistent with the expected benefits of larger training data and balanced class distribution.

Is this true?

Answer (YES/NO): NO